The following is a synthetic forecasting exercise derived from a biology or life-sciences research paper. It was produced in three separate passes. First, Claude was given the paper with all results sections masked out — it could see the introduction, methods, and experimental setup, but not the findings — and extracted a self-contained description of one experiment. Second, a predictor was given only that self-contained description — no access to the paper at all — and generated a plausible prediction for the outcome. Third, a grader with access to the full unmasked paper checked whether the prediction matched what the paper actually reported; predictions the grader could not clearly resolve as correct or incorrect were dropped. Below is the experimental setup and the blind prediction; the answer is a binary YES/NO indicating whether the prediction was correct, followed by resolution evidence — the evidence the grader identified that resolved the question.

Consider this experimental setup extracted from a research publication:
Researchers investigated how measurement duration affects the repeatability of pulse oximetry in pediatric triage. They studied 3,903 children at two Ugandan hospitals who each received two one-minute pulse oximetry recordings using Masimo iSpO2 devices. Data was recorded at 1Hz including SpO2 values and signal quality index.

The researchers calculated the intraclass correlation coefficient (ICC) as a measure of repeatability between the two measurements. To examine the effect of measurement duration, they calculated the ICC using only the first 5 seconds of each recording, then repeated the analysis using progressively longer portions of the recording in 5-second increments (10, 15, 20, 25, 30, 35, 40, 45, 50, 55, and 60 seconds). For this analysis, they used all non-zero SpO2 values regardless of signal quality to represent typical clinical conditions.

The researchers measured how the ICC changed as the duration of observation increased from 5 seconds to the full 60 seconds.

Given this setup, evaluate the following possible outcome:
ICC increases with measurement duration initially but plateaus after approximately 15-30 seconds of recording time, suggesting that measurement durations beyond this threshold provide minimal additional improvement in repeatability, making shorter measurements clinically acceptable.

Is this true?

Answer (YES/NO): NO